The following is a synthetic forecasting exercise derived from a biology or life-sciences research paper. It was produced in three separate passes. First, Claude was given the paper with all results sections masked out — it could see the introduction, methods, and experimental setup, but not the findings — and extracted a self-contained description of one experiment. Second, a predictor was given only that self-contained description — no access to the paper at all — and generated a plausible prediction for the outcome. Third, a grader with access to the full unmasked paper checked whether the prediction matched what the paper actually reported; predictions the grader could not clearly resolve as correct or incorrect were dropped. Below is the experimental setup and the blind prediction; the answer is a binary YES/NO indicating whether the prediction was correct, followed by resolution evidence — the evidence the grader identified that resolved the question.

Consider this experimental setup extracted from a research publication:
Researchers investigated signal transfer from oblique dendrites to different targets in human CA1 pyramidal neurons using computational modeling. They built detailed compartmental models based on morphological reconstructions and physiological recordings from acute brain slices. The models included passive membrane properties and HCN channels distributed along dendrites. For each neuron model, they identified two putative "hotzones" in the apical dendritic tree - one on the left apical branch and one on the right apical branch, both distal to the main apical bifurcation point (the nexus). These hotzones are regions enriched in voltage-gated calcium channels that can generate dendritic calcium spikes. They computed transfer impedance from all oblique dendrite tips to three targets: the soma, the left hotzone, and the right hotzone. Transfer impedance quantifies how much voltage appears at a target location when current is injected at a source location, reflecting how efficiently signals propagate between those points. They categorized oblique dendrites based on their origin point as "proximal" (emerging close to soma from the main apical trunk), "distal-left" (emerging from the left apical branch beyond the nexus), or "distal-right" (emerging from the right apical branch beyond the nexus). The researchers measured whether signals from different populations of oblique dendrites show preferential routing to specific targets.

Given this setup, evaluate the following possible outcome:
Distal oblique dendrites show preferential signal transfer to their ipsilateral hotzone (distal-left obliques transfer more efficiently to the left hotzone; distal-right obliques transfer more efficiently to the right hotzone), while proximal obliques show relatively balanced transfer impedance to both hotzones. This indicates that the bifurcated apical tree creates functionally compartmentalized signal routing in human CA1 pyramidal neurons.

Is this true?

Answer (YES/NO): YES